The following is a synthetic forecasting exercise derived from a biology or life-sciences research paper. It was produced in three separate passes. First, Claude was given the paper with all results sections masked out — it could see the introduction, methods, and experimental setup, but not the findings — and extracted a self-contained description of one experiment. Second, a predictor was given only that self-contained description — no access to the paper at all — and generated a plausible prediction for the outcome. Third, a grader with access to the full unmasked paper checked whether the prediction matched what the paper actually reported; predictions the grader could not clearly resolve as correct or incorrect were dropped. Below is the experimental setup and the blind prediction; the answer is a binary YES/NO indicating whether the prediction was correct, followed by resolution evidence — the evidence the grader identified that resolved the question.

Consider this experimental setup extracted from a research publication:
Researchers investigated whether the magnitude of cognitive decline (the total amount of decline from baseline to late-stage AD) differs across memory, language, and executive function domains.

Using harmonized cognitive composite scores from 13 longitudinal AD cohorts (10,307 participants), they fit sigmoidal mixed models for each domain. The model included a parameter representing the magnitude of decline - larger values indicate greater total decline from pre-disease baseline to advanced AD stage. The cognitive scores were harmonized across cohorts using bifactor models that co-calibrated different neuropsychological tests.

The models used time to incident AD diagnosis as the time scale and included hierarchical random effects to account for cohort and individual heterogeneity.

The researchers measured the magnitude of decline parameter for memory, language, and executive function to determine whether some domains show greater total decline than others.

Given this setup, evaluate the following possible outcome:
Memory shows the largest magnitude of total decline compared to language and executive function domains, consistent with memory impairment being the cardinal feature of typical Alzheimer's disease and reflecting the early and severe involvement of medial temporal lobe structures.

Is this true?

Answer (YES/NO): YES